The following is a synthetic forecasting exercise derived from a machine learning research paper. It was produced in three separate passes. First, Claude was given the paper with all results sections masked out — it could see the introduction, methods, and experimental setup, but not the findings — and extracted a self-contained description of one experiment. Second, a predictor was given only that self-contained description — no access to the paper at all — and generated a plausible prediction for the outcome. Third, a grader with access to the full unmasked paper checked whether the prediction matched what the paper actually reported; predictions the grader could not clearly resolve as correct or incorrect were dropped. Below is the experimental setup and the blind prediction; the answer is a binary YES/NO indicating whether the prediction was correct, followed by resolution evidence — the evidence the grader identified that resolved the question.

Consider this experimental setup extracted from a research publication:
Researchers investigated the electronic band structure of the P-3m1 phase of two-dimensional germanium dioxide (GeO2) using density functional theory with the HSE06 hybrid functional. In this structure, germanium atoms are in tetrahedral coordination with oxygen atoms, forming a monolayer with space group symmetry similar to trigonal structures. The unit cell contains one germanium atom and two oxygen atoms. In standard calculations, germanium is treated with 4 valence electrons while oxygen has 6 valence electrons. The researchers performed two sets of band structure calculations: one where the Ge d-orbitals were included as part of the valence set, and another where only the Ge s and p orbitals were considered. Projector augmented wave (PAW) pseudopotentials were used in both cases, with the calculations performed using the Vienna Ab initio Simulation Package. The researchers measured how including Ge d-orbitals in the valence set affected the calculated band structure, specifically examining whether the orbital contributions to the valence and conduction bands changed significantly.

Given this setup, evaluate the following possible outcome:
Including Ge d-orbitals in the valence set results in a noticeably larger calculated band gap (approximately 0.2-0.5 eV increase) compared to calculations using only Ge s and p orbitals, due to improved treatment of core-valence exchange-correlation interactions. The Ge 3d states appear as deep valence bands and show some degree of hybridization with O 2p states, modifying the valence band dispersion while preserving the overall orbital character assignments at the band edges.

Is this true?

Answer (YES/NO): NO